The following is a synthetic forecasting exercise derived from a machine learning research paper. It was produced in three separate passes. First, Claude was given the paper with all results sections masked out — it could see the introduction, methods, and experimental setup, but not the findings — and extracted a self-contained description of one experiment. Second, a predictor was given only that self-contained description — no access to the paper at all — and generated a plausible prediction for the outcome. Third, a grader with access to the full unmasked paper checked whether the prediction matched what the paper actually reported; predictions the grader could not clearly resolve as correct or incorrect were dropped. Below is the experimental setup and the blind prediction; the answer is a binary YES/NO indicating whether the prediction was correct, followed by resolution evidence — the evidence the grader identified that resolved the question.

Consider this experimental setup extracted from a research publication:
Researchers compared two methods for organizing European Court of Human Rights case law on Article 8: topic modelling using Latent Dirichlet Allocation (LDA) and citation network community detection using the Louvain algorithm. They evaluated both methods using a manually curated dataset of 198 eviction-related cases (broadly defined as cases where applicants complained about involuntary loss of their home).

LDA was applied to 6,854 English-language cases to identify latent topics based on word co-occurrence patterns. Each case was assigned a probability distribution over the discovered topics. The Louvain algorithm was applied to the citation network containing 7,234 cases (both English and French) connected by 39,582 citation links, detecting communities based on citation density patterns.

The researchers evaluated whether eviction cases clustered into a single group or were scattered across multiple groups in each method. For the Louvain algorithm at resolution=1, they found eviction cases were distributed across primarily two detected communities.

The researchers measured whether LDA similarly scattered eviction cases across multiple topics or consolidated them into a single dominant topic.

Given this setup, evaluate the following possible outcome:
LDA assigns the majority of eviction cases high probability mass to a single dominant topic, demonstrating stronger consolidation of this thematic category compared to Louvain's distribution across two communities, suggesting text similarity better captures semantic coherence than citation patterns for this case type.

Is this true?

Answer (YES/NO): NO